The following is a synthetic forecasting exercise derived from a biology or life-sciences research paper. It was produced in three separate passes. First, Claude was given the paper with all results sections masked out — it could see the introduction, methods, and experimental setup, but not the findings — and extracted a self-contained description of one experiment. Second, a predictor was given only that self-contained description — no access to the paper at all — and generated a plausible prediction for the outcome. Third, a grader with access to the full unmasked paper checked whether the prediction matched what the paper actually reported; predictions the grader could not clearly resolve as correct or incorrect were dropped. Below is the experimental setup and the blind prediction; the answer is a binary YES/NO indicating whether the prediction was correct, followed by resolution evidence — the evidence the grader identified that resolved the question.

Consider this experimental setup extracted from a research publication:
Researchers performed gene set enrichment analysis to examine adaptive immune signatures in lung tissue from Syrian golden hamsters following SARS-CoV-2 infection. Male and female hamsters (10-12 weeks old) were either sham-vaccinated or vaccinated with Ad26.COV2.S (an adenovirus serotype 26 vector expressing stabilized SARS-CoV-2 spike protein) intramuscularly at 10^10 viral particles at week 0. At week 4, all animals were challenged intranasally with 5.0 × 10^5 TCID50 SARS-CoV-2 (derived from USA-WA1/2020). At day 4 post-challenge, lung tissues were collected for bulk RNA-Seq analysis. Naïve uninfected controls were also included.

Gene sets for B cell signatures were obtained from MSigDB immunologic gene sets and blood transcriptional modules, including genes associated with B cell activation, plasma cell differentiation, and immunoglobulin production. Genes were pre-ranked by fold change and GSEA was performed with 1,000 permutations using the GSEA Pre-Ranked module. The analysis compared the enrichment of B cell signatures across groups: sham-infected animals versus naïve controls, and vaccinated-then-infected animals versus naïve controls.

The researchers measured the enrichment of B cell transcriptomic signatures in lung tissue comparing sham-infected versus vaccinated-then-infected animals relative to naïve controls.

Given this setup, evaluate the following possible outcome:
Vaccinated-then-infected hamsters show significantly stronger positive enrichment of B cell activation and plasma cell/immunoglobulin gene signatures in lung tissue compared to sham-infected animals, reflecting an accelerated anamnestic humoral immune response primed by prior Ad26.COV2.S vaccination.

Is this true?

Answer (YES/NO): YES